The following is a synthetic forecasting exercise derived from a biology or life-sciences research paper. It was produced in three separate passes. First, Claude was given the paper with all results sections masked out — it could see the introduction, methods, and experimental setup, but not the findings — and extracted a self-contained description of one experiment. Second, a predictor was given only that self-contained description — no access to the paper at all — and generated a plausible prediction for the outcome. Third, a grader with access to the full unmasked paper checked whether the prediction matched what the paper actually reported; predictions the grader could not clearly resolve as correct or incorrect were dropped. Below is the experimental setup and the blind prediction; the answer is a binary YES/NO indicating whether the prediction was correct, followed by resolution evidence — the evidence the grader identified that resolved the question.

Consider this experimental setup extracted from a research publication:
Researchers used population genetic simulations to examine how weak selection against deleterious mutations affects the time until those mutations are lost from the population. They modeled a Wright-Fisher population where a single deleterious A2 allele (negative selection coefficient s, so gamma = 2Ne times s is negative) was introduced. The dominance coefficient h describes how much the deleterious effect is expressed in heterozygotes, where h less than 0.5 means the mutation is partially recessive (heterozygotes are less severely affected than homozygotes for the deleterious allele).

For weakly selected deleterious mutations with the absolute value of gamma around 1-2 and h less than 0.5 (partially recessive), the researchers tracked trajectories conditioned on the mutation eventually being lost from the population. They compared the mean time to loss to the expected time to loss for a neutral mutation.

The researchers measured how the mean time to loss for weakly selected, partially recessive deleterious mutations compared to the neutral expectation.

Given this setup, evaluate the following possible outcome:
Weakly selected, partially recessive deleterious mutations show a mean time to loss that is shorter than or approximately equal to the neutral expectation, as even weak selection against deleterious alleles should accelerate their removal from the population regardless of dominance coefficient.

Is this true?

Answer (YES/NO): NO